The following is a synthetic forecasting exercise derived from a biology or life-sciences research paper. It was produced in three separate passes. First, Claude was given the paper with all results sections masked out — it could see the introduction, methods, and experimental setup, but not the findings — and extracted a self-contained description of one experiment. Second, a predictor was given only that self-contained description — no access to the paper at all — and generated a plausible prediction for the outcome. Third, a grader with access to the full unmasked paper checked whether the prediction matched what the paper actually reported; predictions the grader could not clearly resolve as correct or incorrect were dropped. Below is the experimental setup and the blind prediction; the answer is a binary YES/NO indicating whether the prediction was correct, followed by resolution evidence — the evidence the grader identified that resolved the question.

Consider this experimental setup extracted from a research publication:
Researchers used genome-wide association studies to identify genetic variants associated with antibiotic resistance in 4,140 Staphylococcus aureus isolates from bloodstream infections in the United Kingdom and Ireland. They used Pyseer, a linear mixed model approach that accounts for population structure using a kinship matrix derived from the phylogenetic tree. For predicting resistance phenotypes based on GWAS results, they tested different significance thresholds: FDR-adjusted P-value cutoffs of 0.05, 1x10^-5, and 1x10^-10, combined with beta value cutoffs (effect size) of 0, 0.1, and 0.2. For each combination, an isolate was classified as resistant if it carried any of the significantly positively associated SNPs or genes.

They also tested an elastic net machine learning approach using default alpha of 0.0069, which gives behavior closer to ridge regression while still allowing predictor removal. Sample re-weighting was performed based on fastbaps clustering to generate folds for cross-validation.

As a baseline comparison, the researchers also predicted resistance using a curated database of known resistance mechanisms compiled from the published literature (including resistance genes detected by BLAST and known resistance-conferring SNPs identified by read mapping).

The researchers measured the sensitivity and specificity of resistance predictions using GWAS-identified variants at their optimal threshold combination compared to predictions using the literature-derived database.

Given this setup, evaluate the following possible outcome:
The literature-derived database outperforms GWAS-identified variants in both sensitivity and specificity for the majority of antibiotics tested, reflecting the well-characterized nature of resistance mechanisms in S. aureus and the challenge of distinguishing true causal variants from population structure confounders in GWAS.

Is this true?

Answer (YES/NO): YES